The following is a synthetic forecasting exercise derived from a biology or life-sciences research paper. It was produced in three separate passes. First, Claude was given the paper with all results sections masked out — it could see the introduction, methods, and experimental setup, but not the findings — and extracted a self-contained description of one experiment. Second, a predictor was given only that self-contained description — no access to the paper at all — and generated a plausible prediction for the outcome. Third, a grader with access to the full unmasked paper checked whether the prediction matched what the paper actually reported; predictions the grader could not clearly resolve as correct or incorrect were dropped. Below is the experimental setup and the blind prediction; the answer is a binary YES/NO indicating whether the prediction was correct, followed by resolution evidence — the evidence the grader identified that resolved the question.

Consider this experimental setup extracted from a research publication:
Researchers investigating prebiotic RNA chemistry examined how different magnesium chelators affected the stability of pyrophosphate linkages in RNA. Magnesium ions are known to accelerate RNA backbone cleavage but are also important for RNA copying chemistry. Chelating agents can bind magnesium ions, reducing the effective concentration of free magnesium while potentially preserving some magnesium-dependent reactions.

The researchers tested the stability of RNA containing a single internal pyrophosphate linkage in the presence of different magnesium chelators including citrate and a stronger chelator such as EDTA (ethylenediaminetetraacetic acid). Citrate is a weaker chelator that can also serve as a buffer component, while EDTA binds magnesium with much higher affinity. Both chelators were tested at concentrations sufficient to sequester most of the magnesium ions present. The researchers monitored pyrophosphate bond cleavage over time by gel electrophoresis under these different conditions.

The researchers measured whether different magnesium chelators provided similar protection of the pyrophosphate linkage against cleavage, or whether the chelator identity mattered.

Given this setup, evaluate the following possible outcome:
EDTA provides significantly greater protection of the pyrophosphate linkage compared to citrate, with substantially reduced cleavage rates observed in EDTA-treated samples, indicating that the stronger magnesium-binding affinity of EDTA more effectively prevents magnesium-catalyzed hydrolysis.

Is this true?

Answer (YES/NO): YES